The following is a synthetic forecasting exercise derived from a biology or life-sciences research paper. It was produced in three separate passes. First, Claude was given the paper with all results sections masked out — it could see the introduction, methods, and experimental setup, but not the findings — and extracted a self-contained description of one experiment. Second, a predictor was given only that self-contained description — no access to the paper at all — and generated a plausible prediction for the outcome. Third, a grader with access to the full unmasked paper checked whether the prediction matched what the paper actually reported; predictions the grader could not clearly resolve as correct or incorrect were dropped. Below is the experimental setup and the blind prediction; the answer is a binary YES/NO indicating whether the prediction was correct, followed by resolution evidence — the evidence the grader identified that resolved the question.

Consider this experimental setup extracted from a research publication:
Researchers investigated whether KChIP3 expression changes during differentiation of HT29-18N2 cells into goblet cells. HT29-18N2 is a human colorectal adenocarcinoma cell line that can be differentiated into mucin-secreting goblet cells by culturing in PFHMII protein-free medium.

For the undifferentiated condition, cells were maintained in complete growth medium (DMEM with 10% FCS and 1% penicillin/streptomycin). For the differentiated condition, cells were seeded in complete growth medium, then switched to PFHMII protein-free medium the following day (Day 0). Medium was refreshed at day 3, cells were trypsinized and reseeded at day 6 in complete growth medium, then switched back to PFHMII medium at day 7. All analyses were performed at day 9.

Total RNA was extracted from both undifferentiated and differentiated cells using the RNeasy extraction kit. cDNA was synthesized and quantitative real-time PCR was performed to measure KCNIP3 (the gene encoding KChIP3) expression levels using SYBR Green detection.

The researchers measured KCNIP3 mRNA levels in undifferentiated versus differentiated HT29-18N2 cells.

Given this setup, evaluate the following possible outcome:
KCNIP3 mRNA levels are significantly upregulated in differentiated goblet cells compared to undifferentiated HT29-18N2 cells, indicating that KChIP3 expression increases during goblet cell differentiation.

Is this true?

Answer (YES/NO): YES